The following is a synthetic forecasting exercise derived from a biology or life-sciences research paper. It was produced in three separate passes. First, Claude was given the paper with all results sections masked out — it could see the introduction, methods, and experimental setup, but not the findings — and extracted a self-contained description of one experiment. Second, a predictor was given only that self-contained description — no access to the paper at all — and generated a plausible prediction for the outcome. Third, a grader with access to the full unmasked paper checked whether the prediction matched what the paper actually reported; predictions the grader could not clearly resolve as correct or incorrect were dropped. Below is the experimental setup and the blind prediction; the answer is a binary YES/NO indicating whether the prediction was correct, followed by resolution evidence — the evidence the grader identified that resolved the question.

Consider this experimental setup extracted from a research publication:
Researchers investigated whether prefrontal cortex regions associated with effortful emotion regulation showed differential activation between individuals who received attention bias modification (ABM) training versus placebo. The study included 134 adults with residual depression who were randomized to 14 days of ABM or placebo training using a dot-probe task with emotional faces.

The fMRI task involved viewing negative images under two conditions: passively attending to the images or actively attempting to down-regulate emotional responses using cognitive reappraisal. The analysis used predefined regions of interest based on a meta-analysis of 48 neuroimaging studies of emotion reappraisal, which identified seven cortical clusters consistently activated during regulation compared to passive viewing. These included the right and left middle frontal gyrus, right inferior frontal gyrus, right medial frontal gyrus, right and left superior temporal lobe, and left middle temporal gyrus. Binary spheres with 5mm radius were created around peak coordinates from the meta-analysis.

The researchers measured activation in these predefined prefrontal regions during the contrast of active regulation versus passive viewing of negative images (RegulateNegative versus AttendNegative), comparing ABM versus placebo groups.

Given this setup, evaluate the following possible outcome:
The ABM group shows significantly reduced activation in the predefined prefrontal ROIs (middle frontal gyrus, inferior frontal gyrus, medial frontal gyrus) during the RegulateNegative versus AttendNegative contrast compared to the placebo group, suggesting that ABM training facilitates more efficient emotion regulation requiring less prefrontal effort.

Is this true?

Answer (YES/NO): NO